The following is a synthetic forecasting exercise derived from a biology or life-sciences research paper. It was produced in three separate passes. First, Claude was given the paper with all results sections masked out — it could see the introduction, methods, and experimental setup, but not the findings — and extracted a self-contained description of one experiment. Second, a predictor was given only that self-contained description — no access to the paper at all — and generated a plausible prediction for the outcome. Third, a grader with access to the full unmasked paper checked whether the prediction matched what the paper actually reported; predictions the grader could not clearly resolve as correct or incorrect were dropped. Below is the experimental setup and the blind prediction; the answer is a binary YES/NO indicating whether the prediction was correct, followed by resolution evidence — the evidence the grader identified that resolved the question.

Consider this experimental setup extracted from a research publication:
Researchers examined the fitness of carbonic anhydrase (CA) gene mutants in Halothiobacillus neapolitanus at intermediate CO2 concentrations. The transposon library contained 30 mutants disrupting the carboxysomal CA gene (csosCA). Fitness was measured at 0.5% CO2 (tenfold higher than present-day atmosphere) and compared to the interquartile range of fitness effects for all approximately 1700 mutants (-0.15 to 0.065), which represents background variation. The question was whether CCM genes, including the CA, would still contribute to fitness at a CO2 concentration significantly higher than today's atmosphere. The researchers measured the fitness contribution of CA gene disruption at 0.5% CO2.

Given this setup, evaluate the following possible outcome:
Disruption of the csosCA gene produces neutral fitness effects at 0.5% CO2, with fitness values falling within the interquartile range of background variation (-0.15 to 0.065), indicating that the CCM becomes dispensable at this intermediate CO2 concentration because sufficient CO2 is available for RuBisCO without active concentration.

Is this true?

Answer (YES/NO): NO